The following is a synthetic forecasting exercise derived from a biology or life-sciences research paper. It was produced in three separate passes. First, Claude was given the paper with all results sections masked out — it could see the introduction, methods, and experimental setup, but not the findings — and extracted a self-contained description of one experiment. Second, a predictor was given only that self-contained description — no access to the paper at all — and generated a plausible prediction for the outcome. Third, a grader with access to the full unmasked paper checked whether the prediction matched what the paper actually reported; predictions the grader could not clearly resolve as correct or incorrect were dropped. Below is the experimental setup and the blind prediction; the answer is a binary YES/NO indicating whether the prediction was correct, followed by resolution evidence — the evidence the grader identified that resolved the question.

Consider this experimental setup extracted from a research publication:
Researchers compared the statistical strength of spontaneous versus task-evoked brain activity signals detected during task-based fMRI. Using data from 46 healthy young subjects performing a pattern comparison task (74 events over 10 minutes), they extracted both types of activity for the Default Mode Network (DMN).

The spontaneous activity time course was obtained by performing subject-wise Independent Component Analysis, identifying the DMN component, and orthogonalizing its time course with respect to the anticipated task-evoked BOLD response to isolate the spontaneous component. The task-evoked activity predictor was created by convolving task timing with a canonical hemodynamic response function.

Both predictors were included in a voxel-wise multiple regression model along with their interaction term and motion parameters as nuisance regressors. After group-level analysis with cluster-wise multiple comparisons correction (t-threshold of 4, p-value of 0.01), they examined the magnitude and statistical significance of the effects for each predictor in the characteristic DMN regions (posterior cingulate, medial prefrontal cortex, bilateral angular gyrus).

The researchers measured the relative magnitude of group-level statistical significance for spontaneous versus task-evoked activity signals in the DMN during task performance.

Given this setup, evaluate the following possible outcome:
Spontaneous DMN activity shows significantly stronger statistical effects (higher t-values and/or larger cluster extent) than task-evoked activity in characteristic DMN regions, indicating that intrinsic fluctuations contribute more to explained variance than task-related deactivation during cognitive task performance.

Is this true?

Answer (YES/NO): YES